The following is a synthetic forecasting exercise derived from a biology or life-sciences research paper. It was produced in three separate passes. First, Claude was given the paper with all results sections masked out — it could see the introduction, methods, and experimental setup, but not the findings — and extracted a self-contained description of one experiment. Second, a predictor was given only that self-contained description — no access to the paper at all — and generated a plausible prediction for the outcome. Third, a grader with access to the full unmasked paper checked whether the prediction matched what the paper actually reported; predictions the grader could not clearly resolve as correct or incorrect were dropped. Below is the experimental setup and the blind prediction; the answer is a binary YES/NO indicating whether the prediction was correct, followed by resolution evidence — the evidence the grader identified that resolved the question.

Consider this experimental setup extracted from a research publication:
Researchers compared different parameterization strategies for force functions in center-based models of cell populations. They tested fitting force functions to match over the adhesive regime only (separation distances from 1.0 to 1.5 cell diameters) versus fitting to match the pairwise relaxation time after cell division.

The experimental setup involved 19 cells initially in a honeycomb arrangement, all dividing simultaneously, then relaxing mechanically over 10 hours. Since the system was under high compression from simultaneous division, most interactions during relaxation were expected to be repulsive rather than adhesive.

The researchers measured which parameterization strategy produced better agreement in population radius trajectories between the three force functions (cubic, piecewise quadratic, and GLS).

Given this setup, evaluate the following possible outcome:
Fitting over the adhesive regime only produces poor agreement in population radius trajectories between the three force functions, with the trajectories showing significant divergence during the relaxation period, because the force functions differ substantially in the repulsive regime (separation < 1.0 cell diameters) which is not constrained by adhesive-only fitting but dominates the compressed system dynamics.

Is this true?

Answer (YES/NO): YES